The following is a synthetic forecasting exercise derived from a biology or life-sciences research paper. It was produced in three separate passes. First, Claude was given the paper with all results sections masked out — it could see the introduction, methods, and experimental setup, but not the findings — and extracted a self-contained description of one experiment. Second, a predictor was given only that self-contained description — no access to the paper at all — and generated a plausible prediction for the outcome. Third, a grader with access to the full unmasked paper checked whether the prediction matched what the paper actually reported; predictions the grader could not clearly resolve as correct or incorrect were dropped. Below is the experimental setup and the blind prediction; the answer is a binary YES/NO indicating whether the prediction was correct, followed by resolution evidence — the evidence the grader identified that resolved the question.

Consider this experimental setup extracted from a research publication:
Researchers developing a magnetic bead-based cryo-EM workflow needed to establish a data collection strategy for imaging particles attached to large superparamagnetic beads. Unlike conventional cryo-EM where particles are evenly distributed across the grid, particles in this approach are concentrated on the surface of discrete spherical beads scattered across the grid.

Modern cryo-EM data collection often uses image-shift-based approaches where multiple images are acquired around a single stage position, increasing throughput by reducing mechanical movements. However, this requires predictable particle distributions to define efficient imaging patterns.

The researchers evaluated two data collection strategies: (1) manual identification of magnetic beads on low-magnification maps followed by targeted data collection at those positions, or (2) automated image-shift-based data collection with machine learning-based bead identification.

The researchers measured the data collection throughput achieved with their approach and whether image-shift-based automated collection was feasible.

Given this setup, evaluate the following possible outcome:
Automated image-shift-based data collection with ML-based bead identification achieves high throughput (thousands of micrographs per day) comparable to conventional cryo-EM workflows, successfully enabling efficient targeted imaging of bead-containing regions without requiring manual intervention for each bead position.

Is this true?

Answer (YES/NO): NO